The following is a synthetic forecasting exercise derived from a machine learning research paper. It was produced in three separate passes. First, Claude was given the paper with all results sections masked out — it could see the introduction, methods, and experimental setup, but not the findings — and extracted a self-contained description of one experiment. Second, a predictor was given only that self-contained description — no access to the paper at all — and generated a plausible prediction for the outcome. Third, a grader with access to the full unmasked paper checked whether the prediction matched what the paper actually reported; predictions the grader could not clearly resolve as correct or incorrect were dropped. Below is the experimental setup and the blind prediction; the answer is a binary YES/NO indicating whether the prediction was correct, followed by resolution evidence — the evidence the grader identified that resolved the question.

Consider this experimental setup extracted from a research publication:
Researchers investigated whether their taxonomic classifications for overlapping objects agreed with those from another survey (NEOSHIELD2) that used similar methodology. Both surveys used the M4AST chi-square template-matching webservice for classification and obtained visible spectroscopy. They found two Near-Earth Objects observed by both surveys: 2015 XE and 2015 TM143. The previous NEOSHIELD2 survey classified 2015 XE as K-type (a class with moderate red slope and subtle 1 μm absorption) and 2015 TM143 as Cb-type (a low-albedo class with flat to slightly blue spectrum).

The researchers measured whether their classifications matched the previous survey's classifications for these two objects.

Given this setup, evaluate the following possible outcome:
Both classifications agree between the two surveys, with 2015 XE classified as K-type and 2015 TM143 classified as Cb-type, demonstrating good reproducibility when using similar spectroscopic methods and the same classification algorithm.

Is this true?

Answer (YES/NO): NO